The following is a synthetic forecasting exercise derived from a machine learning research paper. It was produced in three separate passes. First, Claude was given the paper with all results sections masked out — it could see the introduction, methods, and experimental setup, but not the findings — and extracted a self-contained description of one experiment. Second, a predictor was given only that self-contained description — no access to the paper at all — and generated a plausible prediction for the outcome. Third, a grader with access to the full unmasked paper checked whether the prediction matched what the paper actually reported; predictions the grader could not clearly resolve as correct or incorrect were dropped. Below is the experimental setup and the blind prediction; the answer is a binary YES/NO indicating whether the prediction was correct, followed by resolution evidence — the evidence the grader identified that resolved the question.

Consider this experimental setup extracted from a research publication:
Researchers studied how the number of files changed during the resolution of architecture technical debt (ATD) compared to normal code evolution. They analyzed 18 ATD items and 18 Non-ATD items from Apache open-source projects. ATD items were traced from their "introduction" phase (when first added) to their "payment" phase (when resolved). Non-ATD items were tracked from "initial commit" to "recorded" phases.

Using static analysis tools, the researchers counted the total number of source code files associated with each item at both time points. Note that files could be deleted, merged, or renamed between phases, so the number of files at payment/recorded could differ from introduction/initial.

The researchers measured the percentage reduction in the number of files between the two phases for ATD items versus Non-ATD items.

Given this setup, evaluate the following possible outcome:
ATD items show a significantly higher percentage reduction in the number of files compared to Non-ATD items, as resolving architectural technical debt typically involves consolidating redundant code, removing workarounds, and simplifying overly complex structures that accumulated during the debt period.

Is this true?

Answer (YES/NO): YES